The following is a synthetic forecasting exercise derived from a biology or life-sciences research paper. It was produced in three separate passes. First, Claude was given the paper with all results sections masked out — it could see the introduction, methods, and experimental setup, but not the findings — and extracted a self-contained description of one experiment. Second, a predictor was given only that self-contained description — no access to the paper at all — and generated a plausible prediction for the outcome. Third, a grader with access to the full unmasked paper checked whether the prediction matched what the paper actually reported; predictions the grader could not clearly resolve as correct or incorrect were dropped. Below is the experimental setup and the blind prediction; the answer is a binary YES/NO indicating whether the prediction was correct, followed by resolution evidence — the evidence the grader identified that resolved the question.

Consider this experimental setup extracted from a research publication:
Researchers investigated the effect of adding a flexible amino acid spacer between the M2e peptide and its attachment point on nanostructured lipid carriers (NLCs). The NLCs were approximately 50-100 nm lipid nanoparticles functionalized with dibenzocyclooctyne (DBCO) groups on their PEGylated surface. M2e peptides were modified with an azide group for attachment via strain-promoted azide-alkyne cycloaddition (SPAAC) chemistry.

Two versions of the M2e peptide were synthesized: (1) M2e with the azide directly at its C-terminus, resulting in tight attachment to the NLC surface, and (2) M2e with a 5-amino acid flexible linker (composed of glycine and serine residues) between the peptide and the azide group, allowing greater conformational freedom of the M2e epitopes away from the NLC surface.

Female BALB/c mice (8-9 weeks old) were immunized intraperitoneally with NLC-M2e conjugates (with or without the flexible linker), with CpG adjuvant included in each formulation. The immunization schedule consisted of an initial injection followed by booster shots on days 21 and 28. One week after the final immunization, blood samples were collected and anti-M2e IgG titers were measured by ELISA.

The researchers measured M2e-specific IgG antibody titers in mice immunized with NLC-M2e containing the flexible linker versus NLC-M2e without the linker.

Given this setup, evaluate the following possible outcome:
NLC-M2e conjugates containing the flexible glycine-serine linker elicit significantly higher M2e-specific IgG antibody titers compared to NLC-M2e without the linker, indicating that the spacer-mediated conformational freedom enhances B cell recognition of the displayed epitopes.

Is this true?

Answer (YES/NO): YES